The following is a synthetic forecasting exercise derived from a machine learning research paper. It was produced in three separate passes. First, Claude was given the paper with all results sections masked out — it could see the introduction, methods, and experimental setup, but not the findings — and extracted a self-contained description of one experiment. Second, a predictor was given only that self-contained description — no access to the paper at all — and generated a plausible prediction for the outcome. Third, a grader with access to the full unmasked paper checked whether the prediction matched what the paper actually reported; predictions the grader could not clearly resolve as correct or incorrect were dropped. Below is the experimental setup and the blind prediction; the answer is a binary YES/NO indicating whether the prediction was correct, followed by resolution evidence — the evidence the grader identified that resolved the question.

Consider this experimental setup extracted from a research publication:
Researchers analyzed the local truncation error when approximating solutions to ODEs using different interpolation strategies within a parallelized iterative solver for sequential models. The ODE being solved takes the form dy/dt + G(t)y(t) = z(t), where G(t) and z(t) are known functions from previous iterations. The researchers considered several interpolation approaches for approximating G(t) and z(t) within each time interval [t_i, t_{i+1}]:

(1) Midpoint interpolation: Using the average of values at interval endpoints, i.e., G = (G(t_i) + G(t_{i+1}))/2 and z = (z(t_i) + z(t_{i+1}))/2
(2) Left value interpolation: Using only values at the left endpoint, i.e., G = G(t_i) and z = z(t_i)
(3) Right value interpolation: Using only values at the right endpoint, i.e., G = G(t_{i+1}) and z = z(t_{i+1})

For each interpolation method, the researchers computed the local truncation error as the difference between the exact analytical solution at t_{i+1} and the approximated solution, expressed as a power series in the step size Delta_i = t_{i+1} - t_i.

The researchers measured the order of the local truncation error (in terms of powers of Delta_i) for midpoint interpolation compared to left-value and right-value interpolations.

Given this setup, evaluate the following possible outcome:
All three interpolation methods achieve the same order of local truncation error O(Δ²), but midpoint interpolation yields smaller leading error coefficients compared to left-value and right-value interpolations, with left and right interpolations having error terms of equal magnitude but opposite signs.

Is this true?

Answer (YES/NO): NO